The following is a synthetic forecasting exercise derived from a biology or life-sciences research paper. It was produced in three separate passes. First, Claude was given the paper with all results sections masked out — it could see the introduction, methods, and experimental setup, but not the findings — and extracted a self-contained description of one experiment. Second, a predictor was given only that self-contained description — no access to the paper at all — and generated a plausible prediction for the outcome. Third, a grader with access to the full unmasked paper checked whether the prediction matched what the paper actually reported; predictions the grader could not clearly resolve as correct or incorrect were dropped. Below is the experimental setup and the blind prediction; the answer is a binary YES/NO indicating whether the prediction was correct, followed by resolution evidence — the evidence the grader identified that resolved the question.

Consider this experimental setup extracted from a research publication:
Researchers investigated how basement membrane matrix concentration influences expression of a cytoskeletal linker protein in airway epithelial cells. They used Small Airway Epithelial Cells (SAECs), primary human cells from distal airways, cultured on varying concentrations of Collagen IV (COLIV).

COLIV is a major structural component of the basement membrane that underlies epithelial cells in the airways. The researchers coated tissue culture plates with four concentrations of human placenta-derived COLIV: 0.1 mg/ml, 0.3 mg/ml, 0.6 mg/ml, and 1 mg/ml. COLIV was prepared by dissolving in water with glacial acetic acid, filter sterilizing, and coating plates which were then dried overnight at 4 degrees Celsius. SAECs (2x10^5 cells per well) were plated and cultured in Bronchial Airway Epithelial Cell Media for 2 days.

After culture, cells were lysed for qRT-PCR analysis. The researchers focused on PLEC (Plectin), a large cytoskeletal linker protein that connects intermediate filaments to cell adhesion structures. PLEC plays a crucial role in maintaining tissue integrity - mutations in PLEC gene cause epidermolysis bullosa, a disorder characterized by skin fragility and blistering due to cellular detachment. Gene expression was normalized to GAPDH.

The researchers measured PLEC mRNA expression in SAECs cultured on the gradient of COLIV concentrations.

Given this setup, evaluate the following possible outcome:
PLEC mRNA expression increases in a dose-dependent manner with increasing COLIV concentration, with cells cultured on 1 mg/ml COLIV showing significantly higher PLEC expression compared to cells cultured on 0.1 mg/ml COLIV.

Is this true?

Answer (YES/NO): NO